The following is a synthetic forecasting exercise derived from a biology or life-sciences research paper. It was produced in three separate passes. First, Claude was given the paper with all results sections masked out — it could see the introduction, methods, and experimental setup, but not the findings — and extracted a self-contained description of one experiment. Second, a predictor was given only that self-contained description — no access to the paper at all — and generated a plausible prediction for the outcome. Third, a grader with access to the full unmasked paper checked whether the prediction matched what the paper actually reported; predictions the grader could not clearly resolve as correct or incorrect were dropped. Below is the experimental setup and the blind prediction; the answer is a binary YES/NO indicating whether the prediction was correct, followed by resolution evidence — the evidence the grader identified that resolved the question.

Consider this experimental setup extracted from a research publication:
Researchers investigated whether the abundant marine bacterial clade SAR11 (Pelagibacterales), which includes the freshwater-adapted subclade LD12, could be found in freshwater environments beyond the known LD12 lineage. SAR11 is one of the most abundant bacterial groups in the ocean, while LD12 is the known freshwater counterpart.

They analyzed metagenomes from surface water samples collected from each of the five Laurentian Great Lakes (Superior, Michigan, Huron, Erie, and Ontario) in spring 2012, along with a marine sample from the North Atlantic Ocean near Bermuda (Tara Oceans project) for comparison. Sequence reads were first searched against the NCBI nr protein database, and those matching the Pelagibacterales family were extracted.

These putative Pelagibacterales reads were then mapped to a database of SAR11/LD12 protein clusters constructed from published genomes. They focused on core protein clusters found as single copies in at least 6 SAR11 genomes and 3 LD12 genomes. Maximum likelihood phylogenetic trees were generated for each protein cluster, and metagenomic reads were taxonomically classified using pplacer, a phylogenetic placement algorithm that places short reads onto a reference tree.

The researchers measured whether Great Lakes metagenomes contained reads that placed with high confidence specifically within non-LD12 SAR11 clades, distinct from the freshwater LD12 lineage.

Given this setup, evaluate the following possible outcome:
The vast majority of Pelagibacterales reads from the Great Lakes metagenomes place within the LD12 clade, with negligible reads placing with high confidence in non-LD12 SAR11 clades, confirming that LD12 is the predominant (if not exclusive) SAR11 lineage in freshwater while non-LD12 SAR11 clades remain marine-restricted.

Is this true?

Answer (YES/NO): NO